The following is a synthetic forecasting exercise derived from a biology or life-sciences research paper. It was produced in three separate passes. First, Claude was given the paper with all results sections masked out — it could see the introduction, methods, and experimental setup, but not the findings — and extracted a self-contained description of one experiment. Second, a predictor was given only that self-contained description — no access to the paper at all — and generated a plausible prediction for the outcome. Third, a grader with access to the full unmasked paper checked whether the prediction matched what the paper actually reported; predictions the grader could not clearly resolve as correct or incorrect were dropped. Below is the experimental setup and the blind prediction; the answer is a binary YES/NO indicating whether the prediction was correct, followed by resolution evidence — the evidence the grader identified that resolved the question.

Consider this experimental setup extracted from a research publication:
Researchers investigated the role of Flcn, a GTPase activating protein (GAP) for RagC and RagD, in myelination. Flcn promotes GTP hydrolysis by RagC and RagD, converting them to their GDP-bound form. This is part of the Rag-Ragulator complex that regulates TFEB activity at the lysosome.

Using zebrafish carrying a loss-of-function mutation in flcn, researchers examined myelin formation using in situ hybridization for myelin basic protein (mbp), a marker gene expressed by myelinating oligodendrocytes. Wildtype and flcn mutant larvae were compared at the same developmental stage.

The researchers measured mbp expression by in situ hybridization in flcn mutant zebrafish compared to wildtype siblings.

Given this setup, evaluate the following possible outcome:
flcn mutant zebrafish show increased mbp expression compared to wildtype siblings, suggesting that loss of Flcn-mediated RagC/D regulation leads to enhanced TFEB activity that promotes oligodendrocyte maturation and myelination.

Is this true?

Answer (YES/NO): NO